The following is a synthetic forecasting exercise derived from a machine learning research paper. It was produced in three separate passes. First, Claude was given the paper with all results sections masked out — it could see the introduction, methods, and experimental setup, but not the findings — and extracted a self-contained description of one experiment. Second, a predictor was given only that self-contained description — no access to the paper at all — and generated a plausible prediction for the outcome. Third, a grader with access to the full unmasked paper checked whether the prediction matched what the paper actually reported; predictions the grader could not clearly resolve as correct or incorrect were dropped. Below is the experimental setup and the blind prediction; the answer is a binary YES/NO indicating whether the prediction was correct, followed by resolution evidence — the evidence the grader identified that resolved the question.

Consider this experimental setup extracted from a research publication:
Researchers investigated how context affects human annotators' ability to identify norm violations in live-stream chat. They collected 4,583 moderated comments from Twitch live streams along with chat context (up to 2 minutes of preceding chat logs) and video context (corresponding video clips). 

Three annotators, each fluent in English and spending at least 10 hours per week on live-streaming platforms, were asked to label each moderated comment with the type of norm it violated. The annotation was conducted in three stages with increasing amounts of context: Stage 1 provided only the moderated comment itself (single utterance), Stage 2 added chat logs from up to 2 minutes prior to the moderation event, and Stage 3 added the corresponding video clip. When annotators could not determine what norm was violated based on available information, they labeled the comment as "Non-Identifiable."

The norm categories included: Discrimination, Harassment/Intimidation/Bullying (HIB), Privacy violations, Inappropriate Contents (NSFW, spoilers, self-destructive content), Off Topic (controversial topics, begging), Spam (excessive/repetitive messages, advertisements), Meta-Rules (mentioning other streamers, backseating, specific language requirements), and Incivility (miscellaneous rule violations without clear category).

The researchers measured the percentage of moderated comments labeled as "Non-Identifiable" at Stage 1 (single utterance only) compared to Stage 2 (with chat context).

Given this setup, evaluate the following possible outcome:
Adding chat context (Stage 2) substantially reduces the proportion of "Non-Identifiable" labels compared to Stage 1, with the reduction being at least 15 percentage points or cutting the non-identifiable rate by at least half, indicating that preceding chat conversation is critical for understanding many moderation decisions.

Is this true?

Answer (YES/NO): YES